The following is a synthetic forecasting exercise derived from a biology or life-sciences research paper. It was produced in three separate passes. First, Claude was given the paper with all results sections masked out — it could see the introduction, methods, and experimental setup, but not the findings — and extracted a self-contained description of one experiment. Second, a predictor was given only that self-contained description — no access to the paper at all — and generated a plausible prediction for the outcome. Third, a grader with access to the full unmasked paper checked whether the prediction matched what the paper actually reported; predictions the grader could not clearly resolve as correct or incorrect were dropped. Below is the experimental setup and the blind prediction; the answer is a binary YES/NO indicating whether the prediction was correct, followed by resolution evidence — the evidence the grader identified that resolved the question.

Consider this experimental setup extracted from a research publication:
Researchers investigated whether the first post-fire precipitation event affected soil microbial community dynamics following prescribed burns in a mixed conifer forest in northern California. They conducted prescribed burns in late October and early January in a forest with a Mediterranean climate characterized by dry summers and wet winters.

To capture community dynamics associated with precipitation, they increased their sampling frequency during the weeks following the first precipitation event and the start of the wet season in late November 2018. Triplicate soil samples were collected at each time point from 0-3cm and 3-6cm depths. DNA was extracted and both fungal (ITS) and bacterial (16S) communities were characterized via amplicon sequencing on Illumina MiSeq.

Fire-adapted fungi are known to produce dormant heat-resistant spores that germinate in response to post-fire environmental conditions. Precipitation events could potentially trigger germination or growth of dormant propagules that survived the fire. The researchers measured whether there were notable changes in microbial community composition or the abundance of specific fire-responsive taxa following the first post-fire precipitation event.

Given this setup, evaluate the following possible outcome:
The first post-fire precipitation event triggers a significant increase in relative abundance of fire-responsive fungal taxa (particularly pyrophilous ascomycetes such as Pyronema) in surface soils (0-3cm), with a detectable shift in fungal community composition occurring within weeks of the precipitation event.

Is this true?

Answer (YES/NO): NO